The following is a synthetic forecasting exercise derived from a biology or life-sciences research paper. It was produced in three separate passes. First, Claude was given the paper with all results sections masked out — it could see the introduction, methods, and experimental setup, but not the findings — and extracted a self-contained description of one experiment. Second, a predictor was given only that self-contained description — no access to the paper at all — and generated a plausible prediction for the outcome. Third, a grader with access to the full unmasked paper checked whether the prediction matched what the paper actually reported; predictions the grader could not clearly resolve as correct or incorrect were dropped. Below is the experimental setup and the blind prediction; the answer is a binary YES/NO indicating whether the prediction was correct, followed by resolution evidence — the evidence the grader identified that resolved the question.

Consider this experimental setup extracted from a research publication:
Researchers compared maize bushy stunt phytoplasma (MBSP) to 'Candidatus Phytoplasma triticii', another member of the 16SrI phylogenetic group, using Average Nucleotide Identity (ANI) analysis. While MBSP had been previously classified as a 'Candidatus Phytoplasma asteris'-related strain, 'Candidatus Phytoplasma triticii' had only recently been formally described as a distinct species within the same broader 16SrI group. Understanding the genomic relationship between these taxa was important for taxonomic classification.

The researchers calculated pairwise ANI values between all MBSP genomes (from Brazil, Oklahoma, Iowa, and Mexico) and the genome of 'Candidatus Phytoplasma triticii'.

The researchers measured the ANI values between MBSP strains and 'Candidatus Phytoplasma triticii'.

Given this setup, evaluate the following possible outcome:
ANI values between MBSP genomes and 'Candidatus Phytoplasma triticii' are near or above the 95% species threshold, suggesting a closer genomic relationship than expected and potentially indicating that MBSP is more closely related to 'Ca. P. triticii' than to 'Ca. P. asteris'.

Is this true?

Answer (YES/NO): NO